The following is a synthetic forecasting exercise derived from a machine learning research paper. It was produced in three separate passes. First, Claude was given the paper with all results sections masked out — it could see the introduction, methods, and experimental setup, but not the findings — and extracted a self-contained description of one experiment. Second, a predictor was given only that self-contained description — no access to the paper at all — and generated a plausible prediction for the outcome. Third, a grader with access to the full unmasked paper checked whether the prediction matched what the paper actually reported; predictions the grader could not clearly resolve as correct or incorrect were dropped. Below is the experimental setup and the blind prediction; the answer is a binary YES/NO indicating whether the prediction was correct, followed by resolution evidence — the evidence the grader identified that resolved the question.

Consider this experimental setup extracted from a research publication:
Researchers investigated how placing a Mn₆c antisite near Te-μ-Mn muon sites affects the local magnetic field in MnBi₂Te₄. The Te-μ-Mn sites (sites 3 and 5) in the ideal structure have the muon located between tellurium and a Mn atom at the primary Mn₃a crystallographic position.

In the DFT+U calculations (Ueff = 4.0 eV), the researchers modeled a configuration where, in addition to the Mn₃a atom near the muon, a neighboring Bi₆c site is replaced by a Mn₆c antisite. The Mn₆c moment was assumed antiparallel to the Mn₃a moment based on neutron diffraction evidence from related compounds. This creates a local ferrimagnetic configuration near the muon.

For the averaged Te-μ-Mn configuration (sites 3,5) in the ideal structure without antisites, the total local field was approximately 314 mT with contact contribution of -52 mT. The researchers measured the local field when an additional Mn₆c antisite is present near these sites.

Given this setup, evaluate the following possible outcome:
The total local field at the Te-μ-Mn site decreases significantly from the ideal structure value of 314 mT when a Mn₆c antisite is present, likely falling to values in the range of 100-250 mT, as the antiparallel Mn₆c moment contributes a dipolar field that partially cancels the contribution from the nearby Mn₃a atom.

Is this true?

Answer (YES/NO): NO